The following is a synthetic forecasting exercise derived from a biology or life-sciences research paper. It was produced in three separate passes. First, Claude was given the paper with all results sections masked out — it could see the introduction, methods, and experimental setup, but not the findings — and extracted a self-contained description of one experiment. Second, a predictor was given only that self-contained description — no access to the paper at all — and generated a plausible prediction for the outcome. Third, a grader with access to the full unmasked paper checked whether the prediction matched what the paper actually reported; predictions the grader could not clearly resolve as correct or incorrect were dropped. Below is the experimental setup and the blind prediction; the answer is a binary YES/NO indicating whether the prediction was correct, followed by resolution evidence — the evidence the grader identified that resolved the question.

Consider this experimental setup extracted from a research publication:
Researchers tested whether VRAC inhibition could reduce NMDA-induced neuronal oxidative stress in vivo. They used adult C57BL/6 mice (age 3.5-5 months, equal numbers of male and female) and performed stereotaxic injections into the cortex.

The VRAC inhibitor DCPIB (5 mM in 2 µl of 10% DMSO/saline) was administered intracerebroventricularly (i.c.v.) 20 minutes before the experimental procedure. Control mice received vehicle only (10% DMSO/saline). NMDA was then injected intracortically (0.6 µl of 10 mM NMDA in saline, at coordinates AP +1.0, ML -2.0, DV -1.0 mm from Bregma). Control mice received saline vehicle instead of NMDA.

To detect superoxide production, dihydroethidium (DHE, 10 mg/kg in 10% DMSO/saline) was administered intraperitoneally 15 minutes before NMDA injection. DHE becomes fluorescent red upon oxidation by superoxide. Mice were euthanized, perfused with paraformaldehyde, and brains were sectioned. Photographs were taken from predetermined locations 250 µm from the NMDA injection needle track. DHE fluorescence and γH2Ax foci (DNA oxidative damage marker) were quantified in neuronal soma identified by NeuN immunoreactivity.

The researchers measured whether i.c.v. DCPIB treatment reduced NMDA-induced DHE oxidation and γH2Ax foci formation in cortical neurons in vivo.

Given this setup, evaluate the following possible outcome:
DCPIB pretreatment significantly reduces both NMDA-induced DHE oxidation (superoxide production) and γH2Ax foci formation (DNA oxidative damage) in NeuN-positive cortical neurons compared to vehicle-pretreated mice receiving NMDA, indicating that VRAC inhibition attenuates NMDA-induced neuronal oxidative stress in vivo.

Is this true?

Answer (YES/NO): YES